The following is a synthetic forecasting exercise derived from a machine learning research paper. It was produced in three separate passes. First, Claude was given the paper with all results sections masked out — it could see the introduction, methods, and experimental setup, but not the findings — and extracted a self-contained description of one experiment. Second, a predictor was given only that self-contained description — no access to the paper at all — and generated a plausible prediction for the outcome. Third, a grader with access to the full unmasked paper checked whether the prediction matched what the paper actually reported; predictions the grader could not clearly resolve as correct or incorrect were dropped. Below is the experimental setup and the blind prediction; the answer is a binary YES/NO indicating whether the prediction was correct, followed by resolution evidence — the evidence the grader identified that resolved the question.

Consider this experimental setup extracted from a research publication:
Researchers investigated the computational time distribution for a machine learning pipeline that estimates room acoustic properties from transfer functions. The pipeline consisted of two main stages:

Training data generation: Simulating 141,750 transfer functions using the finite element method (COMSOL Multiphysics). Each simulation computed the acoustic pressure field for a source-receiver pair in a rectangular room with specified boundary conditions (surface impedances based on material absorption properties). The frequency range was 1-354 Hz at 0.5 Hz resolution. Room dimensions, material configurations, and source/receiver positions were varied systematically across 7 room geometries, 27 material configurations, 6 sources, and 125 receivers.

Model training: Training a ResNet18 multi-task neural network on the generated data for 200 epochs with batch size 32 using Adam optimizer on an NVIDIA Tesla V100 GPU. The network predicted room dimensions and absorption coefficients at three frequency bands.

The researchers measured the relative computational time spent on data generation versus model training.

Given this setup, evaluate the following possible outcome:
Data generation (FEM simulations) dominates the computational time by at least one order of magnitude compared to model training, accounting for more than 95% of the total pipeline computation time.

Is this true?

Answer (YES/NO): YES